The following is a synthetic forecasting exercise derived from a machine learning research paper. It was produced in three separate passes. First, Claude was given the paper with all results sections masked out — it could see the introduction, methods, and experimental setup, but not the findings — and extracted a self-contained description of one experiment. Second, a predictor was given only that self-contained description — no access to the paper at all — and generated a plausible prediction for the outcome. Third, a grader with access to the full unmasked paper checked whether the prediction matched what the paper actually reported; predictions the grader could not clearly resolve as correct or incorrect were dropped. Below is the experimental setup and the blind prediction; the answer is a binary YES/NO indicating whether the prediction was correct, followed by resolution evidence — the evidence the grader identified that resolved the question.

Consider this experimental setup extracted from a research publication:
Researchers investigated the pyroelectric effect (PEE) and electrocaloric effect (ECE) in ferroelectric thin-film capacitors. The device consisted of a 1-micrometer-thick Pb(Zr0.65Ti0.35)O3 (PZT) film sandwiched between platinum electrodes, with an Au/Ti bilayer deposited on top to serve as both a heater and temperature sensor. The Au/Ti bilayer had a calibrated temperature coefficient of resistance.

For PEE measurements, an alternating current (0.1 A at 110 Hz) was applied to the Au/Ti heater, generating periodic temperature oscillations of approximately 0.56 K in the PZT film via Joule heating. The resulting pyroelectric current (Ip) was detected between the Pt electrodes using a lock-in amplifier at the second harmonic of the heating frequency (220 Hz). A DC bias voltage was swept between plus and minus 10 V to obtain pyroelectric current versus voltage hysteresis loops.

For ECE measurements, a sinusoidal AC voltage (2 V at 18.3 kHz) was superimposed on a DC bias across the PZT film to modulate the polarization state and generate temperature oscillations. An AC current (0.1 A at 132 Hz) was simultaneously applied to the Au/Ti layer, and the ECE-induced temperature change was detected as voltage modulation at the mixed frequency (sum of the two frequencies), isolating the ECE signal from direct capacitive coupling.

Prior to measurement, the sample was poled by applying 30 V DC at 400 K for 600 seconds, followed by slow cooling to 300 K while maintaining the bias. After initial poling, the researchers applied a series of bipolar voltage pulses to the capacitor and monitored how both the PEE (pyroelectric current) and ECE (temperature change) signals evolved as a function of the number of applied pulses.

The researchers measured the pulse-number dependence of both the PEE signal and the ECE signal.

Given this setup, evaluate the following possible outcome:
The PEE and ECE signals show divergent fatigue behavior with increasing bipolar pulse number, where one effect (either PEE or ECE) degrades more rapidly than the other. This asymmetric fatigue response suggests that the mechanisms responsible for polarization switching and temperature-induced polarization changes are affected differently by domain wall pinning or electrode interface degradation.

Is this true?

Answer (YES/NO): NO